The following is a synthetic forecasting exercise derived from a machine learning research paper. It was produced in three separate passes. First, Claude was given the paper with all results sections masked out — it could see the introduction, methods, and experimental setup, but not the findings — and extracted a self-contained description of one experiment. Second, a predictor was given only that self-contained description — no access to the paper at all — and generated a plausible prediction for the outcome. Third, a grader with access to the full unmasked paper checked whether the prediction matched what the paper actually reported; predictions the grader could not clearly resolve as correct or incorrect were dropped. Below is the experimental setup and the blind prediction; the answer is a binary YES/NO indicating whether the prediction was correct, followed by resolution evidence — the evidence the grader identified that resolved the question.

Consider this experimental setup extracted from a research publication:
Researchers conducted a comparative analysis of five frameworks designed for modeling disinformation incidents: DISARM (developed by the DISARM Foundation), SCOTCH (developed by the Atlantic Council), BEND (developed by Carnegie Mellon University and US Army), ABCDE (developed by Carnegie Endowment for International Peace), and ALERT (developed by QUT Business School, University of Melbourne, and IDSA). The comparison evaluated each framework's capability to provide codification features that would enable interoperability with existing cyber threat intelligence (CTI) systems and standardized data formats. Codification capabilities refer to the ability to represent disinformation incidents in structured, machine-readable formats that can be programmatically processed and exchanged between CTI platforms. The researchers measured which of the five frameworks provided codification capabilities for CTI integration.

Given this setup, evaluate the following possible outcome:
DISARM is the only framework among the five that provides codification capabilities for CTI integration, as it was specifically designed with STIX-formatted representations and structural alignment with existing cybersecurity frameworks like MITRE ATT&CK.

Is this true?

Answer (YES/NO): YES